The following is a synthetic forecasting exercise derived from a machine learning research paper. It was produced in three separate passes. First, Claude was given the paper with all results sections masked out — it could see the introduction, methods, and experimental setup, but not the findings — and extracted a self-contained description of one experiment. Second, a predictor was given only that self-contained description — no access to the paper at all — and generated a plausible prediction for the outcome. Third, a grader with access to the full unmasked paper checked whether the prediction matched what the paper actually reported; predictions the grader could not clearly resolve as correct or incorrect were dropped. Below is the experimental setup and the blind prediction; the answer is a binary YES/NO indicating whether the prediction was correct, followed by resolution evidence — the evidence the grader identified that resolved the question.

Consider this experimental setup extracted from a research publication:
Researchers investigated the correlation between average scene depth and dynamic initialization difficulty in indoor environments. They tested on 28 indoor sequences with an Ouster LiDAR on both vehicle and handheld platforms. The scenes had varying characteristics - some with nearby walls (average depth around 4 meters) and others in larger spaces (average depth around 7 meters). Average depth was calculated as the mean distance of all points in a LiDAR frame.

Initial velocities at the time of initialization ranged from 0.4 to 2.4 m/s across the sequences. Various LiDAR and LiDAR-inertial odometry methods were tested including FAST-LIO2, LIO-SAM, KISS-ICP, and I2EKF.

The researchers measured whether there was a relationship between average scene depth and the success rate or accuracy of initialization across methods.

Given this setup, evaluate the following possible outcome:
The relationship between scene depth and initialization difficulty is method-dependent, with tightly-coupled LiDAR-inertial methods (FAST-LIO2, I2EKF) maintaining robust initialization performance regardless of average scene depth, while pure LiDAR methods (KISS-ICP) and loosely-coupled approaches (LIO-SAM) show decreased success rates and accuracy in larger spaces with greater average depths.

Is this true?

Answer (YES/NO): NO